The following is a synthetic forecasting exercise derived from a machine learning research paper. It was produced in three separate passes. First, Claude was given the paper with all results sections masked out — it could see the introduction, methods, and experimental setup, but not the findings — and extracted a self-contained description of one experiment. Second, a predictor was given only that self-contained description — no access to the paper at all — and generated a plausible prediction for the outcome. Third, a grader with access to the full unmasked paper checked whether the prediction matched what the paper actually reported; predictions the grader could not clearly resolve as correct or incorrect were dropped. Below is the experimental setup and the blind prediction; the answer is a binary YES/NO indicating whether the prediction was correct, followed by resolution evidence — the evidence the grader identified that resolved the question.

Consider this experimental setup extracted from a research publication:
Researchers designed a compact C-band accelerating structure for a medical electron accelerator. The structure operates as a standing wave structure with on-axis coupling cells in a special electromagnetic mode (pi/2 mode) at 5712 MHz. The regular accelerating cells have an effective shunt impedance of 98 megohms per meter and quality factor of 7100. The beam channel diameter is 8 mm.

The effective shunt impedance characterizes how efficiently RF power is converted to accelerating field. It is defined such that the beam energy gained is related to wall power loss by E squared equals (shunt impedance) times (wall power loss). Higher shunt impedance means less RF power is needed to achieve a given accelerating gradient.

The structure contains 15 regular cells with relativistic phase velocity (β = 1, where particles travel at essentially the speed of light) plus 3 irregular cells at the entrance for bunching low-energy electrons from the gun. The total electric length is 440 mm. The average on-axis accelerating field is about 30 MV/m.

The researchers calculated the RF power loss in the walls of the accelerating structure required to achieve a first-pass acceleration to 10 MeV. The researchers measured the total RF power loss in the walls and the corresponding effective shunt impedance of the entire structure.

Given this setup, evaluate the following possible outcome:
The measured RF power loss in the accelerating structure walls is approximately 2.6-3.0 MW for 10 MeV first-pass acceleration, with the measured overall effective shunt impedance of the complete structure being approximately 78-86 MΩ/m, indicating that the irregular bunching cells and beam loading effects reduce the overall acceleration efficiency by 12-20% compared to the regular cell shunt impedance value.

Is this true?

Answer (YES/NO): YES